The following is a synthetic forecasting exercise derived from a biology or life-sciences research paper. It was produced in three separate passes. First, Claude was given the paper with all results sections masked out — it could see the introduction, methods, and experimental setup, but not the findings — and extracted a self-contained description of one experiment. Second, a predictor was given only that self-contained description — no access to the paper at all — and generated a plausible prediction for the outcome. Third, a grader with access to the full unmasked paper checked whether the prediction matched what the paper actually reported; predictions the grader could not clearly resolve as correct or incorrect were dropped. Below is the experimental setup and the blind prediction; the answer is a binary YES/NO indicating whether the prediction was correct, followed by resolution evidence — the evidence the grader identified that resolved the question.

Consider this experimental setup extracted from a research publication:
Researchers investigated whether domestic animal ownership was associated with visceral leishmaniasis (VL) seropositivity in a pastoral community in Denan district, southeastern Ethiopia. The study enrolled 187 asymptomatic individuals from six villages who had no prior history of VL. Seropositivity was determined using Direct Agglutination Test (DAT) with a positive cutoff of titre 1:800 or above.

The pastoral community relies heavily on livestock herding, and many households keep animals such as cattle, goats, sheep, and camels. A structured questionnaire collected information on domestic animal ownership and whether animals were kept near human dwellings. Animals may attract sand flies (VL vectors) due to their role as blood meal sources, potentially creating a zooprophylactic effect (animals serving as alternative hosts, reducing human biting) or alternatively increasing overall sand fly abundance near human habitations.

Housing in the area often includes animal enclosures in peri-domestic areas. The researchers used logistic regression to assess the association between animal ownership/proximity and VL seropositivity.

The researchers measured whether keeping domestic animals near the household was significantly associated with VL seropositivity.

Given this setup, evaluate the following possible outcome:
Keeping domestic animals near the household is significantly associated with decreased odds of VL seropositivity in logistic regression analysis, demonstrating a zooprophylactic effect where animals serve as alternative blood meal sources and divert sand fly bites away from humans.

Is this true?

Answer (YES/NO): NO